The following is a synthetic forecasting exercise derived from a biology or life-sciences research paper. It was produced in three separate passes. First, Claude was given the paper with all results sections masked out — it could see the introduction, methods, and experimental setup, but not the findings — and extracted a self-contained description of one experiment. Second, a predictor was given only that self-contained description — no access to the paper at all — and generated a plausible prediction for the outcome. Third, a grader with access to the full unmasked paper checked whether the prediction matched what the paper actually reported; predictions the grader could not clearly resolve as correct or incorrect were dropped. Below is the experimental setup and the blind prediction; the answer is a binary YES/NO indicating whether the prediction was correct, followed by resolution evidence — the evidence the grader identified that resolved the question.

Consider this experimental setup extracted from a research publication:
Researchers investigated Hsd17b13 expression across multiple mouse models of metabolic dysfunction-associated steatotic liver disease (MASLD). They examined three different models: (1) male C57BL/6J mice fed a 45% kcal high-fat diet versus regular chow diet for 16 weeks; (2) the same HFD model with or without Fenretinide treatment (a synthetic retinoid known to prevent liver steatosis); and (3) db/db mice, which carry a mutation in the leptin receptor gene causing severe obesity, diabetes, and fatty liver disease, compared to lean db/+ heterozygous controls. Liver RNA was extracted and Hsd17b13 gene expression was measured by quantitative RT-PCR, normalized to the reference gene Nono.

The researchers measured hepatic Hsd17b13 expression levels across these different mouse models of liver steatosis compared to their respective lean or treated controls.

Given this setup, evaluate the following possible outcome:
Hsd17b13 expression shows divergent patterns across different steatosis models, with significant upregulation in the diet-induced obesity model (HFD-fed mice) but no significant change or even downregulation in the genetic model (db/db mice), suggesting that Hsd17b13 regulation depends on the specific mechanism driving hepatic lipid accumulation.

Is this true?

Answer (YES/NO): NO